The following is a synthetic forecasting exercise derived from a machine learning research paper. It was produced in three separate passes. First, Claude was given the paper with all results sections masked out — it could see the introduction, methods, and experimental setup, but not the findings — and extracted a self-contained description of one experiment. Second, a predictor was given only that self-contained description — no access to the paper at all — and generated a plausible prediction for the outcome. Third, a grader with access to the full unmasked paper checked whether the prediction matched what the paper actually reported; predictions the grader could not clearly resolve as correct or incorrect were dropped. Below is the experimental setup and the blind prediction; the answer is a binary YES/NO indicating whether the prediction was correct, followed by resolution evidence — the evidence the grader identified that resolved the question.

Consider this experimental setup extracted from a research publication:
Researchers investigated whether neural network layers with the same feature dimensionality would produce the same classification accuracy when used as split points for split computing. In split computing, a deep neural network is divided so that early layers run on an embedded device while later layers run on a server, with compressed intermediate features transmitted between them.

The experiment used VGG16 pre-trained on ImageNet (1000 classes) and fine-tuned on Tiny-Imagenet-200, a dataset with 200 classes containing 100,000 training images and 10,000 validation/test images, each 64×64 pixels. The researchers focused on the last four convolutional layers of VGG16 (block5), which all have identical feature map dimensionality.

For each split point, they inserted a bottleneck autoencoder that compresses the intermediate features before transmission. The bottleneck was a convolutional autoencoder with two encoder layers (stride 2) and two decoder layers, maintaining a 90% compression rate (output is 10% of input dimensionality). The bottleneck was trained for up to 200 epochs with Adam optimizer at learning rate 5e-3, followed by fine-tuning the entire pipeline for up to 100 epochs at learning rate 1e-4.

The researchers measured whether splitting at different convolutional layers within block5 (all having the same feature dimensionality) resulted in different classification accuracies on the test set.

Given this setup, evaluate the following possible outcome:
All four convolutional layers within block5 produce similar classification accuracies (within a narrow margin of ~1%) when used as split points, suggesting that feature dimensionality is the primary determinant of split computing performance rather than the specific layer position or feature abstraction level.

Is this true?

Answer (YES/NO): NO